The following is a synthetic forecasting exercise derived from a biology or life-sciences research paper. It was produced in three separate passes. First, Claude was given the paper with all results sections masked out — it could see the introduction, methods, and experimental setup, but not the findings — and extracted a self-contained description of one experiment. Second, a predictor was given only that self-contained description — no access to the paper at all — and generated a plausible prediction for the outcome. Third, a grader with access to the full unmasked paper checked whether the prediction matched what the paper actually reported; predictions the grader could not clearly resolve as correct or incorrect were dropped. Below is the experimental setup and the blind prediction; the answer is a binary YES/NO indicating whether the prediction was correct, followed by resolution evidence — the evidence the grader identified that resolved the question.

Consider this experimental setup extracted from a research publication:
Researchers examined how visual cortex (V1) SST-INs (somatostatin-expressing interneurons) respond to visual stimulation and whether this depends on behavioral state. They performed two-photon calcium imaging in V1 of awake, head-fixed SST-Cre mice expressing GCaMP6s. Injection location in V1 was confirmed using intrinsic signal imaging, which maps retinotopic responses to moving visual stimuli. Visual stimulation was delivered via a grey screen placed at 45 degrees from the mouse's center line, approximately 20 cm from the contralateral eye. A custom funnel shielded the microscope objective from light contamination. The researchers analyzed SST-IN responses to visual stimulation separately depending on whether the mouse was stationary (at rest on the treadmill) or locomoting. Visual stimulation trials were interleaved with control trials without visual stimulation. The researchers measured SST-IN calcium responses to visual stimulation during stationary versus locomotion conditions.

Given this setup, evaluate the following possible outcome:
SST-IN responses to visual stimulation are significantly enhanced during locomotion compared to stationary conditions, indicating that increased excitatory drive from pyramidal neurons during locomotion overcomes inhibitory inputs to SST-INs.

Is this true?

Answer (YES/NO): YES